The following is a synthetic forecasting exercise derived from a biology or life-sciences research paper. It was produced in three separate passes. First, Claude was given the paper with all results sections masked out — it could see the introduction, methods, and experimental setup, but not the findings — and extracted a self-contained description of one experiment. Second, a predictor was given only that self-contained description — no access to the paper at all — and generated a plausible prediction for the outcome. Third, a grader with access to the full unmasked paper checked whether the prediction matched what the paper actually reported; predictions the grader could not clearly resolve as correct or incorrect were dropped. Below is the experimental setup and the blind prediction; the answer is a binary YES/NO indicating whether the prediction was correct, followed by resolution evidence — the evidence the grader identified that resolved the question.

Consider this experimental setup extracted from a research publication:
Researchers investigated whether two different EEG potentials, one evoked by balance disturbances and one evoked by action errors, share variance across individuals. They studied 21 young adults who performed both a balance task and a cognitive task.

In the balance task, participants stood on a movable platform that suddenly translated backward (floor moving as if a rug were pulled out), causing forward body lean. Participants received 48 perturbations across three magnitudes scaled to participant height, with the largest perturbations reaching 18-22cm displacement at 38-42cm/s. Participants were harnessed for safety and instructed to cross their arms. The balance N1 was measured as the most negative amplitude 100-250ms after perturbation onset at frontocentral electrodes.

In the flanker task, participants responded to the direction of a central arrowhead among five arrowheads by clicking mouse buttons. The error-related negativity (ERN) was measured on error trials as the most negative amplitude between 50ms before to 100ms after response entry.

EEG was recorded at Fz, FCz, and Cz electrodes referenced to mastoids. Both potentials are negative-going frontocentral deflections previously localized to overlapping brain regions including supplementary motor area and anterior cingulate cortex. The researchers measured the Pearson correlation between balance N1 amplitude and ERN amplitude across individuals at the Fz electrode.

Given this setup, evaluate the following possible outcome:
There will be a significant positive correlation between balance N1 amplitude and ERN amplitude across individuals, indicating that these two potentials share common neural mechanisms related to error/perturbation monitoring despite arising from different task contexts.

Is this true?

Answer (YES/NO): YES